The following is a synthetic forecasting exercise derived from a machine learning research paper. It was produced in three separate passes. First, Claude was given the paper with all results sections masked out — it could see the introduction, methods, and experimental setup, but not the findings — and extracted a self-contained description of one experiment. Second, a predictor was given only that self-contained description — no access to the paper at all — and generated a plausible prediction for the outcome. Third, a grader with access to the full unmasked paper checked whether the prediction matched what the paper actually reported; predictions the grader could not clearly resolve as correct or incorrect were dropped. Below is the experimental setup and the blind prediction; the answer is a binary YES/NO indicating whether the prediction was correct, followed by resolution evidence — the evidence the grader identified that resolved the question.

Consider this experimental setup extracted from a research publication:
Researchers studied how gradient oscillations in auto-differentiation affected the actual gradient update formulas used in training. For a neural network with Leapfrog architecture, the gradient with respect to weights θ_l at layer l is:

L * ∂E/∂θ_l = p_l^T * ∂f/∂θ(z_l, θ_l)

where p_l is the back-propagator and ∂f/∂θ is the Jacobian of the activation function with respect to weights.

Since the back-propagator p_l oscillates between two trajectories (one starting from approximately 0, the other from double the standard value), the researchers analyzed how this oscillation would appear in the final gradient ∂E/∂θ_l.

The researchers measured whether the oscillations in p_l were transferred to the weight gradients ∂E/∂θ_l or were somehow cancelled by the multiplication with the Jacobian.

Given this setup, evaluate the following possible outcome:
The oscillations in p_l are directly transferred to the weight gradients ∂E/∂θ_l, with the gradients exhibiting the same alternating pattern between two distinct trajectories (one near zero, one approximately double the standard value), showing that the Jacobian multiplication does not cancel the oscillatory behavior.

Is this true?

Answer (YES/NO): YES